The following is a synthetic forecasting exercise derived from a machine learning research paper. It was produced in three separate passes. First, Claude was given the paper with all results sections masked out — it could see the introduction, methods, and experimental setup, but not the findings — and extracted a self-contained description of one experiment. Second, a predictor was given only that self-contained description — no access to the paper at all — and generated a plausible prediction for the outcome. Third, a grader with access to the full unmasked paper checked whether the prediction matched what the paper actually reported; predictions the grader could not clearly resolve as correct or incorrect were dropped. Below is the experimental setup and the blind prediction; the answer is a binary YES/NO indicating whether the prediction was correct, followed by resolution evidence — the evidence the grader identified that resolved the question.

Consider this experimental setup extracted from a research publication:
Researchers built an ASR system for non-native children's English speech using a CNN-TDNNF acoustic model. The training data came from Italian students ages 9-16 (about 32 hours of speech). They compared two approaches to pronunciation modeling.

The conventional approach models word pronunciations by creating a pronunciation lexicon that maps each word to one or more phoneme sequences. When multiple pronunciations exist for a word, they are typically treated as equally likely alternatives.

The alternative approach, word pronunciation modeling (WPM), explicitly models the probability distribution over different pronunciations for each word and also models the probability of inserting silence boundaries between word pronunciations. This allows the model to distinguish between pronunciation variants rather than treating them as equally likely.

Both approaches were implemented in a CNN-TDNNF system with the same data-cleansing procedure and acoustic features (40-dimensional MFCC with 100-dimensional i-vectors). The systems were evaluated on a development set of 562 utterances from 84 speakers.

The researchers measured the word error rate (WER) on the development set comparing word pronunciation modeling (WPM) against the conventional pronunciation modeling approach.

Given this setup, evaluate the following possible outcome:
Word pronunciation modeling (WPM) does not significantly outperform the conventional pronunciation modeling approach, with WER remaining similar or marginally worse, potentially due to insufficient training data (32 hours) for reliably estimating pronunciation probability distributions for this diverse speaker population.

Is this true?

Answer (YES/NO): NO